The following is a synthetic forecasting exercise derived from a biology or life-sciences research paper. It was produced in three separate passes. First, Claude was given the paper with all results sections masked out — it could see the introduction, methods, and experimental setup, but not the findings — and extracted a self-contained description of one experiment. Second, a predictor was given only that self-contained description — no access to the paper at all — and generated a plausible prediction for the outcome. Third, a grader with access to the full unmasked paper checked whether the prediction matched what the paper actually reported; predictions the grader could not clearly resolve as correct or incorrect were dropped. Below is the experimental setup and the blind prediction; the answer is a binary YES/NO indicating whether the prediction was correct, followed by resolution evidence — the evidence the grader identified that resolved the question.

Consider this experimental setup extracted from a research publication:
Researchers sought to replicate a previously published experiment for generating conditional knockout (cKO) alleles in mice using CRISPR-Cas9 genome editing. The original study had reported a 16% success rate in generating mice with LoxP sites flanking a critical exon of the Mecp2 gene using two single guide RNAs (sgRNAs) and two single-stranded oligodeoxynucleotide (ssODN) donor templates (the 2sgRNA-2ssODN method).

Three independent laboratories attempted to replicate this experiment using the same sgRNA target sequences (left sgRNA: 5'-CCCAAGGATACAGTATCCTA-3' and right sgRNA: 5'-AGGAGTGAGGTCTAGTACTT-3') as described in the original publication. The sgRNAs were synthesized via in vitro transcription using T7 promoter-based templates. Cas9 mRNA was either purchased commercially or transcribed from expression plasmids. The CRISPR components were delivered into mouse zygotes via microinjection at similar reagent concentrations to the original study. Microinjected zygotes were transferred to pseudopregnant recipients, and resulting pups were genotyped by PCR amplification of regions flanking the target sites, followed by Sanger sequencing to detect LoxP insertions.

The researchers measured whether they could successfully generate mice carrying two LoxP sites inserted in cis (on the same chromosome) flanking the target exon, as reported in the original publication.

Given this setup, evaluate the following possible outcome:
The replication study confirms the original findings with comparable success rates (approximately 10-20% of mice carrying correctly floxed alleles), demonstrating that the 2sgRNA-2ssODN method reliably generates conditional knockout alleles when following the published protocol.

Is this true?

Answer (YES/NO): NO